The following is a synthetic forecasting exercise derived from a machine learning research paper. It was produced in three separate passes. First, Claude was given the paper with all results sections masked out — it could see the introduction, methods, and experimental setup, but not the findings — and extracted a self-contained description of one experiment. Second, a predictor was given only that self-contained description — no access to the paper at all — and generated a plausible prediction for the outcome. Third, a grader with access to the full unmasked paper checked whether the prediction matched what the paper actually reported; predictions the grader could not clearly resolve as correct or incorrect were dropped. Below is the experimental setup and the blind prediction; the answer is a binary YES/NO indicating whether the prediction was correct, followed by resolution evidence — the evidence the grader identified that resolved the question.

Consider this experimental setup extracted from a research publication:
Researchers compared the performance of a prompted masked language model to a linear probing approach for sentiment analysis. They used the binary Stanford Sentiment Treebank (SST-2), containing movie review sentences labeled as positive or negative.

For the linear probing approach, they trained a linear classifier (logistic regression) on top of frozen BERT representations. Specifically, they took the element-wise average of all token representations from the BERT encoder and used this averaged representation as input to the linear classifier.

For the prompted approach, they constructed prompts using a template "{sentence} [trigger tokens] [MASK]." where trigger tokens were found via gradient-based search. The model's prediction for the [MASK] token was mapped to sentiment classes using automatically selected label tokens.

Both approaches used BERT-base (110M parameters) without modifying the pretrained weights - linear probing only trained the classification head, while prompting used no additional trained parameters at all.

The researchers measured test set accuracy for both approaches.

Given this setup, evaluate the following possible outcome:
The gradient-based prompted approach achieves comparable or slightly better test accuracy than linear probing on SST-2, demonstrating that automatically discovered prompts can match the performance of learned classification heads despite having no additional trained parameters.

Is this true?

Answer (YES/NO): NO